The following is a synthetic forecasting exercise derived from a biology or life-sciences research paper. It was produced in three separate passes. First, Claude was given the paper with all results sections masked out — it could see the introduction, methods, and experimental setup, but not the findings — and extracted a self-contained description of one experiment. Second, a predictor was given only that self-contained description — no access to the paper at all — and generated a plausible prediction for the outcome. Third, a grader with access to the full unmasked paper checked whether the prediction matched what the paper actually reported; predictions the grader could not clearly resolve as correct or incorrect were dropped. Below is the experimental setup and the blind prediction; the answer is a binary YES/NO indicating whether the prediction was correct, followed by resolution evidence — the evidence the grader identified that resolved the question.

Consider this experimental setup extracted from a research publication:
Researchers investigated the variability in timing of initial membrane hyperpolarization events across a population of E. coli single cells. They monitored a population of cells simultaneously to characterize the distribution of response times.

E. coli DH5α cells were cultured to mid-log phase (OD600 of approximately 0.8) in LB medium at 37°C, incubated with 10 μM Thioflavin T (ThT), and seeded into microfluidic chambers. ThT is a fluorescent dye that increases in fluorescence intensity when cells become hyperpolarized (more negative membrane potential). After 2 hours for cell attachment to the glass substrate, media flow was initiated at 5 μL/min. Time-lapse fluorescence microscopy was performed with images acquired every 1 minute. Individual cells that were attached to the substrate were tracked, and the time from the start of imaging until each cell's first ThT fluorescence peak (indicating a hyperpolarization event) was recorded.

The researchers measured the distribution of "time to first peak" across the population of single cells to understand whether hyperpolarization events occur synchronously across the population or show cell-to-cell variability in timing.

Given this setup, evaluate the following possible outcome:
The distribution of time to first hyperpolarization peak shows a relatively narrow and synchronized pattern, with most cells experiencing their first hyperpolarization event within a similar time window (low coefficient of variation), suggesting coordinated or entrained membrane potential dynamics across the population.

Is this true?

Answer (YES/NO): NO